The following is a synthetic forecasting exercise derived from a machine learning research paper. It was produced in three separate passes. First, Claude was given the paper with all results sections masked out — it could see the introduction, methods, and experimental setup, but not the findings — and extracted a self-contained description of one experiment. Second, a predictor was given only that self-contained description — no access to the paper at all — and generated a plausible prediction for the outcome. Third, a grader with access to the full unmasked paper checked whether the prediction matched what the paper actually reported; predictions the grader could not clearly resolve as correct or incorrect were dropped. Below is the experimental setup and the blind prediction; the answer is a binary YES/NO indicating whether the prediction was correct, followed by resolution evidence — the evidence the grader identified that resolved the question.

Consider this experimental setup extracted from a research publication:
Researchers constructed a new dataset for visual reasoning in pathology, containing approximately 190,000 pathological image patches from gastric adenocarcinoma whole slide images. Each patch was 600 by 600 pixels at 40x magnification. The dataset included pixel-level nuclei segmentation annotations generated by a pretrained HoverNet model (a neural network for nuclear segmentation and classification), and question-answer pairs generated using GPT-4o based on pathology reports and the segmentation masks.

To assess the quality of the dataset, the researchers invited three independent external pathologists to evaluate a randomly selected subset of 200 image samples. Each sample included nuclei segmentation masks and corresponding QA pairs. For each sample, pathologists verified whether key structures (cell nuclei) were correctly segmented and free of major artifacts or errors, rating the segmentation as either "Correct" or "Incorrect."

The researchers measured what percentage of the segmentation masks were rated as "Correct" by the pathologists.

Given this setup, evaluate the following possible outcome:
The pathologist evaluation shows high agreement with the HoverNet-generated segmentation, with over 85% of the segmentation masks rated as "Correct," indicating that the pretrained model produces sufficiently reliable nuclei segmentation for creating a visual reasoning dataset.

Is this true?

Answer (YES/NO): YES